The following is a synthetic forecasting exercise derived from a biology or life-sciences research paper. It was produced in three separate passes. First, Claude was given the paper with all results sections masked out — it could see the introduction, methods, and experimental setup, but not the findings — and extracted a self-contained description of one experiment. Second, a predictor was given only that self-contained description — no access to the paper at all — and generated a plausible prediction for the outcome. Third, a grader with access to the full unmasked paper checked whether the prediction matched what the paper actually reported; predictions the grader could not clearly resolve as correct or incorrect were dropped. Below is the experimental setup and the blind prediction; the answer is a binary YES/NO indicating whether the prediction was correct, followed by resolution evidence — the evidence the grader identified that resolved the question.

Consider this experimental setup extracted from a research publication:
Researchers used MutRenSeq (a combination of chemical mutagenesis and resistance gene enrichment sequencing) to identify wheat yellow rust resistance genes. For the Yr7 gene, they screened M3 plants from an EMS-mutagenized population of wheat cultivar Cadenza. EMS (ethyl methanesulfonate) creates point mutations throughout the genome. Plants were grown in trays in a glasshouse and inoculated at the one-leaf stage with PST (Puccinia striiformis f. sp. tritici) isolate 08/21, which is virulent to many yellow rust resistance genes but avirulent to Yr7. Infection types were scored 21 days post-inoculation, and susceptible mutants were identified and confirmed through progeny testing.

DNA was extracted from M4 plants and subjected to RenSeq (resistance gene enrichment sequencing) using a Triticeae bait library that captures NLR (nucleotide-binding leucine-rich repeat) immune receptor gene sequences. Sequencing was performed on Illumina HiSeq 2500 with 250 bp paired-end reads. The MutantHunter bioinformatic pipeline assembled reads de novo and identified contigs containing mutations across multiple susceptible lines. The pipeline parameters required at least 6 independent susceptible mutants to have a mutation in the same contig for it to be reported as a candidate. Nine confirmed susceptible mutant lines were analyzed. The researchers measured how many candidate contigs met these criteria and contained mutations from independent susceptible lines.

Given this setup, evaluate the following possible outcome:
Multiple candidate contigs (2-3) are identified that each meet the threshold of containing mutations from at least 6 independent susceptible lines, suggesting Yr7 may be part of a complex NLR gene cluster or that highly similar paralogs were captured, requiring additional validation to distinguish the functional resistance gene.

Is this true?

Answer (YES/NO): NO